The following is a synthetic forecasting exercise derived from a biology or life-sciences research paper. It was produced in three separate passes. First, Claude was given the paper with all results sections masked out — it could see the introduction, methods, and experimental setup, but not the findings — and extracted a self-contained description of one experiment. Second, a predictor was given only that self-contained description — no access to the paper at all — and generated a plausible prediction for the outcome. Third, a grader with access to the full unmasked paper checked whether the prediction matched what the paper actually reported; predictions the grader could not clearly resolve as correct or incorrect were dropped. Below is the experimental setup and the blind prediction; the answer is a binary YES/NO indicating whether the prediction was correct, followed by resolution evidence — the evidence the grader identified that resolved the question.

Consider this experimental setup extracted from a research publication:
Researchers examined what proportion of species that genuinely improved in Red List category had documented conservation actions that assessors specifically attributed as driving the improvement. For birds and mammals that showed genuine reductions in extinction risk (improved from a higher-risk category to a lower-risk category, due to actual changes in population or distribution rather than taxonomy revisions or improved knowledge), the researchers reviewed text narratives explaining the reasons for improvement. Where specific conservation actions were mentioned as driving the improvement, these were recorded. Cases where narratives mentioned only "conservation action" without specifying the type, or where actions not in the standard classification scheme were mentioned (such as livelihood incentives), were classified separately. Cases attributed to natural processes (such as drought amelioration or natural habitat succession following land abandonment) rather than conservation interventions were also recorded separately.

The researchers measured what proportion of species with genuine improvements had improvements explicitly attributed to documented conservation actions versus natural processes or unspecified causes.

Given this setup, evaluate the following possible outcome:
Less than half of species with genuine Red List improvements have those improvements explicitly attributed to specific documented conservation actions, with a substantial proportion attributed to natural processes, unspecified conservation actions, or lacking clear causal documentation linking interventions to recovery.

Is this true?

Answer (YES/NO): NO